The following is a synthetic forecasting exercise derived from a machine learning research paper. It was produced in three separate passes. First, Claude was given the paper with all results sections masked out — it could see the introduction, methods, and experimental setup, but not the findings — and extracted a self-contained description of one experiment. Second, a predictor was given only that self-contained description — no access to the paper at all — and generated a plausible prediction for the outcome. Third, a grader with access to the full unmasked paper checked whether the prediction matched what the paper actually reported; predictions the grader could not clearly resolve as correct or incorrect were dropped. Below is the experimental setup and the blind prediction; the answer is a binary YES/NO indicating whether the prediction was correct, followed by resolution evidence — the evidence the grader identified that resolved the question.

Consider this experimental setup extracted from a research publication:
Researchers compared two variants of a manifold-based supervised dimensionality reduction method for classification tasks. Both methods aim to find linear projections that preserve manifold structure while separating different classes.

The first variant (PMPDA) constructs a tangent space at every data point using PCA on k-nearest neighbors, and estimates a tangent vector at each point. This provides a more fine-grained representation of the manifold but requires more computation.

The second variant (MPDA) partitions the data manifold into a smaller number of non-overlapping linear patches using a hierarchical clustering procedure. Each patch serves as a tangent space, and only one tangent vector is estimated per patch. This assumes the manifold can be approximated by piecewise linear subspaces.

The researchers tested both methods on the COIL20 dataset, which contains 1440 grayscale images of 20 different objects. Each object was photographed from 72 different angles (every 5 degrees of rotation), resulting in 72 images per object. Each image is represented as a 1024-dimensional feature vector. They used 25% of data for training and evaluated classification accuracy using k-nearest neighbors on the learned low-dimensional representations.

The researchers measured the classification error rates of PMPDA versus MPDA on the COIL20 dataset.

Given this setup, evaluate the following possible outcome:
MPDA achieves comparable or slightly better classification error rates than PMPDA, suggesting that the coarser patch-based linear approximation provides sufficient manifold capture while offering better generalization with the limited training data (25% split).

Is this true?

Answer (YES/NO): YES